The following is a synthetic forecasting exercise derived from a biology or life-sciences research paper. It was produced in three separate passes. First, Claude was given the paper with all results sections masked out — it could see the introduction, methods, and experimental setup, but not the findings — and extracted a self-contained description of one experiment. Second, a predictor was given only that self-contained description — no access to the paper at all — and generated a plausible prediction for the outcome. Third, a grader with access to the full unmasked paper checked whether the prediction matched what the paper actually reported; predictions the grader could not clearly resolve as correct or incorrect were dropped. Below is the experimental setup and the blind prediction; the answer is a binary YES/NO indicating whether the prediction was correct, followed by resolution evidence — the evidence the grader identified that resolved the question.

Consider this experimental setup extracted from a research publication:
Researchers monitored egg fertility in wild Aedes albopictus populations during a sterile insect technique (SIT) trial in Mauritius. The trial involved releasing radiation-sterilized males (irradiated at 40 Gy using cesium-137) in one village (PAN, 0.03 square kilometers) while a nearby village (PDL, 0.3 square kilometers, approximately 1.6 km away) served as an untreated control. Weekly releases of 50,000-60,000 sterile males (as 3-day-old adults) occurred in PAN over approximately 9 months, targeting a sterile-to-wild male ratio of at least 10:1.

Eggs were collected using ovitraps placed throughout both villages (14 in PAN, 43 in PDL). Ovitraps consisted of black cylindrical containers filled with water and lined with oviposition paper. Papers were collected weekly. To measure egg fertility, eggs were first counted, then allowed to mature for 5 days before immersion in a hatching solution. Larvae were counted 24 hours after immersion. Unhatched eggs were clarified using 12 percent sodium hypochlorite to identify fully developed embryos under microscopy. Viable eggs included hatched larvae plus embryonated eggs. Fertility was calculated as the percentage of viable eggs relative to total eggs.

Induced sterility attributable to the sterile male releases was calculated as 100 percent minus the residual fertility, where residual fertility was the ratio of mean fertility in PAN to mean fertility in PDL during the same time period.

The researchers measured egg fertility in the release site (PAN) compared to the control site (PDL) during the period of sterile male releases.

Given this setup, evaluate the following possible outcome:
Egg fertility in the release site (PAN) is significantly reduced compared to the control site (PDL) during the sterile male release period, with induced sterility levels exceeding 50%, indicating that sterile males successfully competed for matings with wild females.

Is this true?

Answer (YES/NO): NO